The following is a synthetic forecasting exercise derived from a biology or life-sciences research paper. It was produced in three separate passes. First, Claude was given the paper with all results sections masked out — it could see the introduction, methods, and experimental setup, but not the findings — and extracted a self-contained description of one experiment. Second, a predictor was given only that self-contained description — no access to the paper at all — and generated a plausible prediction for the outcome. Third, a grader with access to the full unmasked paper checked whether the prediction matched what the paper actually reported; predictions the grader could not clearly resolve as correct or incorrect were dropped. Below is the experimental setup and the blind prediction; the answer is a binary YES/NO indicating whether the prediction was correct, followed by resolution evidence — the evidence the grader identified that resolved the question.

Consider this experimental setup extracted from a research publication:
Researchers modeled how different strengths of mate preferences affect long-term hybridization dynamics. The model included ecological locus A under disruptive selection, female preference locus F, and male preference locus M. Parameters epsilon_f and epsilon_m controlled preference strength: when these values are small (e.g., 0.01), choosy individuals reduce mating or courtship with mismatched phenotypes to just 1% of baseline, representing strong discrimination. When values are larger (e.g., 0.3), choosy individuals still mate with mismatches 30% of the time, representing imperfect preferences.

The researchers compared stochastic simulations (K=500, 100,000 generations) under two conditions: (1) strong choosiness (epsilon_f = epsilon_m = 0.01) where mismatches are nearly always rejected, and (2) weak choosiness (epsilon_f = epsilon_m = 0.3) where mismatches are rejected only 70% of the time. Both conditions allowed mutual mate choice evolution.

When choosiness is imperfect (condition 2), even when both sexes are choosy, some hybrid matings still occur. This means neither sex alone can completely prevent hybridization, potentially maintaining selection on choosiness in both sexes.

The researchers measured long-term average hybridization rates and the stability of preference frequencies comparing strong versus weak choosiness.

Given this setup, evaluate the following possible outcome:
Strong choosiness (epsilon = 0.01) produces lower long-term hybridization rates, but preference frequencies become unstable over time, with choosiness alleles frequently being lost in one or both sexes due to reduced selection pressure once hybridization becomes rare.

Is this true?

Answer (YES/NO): NO